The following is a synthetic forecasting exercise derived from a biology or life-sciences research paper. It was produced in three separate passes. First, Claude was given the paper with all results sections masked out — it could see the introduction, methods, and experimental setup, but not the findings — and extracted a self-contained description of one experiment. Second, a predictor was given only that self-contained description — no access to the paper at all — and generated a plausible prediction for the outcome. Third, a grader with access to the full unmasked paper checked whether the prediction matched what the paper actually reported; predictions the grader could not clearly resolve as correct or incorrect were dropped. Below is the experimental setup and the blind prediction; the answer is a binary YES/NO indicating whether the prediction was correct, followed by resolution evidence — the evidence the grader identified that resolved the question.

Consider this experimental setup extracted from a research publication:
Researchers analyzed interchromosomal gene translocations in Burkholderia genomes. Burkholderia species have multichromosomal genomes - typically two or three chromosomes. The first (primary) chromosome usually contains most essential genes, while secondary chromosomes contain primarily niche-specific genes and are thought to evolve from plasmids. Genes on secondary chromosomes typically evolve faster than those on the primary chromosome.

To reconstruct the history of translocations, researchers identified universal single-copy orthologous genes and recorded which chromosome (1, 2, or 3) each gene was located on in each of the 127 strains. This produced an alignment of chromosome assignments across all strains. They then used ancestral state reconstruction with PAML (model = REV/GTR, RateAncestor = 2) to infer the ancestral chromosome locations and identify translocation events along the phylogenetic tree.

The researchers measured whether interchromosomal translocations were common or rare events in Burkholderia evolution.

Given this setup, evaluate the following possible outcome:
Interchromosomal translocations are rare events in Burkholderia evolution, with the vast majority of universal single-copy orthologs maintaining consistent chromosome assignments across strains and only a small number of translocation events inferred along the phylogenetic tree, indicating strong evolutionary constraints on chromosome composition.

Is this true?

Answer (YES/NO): NO